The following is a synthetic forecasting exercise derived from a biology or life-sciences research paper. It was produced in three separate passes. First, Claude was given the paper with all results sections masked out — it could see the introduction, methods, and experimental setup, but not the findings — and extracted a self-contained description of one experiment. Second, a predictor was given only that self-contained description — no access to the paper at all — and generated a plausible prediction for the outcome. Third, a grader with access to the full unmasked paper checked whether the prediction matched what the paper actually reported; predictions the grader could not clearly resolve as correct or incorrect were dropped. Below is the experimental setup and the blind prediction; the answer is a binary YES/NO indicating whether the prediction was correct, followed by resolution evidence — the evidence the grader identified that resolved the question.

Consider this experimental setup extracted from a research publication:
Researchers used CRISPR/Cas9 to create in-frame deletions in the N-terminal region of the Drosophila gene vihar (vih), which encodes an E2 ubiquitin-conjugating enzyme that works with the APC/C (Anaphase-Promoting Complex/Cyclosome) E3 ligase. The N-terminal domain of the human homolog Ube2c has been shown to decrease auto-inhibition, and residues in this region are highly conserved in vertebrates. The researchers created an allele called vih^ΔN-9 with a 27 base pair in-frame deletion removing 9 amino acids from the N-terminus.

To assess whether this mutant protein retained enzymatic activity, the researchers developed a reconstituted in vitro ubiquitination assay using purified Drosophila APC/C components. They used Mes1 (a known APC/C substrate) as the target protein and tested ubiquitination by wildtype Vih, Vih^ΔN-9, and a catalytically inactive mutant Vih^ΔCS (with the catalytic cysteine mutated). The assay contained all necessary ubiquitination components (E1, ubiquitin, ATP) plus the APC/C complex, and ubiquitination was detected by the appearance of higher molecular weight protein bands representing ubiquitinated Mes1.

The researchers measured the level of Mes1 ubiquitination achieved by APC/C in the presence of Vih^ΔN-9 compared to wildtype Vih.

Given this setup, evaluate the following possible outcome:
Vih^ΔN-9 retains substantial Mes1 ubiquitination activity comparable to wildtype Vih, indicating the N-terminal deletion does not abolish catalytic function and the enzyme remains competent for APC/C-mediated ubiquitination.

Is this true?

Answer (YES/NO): YES